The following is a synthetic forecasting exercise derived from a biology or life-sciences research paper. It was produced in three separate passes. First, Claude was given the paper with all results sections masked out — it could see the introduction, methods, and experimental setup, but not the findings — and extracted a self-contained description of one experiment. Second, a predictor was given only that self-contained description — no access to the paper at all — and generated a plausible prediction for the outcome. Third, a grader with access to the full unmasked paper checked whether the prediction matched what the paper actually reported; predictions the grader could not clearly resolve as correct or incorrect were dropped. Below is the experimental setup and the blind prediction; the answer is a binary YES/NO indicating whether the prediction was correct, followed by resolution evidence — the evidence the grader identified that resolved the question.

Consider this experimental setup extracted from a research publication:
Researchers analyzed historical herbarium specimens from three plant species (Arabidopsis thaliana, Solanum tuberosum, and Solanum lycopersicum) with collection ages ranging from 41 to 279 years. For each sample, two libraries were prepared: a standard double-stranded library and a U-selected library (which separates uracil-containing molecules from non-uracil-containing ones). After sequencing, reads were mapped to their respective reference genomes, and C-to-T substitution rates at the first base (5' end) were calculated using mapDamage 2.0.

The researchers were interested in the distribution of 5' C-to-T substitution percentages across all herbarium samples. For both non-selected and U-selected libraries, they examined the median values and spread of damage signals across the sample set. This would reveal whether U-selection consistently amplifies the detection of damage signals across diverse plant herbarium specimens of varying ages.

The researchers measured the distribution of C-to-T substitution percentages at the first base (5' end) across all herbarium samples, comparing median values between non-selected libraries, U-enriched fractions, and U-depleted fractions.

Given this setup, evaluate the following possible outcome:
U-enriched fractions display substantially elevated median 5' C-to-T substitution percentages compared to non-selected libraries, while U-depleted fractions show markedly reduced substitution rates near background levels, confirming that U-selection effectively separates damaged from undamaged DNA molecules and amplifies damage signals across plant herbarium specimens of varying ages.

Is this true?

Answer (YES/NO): YES